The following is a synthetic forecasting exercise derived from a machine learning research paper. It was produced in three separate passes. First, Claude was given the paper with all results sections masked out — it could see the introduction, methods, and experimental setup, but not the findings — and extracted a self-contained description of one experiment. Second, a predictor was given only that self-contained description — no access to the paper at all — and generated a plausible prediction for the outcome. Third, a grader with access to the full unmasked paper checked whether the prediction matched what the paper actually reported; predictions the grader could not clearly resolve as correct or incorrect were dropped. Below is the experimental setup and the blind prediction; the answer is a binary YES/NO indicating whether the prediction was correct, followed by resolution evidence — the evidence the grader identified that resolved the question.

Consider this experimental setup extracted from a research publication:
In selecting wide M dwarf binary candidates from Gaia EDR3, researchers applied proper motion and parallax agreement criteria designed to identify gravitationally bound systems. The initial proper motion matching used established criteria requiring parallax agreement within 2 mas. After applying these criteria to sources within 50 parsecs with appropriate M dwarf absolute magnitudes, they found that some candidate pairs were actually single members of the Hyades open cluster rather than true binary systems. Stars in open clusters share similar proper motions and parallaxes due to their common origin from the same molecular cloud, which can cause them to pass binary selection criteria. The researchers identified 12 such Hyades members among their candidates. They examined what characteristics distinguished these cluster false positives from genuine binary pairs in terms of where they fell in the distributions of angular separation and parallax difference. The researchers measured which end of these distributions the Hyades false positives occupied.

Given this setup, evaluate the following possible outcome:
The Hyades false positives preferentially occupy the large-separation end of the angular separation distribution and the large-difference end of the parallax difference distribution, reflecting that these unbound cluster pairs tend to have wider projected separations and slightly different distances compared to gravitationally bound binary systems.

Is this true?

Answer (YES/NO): YES